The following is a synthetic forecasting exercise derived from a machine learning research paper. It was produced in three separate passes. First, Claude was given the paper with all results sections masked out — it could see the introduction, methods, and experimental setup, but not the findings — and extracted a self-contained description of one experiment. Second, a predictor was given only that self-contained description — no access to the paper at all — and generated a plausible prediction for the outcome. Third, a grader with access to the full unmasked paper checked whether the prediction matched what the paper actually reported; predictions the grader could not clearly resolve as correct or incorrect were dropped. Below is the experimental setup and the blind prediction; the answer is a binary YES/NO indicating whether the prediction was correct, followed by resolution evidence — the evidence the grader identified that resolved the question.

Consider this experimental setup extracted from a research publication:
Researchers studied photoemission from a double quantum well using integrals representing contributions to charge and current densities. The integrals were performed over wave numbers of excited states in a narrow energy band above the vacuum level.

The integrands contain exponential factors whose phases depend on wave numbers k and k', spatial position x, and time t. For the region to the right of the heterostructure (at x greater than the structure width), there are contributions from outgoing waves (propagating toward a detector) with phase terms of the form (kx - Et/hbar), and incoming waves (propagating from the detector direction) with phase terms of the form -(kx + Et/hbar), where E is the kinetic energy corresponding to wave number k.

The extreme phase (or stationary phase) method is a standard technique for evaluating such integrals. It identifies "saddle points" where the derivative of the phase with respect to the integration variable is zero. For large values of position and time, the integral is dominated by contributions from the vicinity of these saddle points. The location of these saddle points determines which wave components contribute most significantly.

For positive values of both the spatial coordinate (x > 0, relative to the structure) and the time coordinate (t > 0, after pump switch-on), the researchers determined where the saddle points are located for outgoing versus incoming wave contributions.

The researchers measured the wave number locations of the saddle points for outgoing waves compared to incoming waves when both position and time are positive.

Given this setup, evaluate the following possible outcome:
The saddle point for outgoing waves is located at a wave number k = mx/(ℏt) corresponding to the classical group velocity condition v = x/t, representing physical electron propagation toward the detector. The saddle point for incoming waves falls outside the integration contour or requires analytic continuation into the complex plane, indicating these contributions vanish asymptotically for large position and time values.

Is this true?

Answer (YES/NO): YES